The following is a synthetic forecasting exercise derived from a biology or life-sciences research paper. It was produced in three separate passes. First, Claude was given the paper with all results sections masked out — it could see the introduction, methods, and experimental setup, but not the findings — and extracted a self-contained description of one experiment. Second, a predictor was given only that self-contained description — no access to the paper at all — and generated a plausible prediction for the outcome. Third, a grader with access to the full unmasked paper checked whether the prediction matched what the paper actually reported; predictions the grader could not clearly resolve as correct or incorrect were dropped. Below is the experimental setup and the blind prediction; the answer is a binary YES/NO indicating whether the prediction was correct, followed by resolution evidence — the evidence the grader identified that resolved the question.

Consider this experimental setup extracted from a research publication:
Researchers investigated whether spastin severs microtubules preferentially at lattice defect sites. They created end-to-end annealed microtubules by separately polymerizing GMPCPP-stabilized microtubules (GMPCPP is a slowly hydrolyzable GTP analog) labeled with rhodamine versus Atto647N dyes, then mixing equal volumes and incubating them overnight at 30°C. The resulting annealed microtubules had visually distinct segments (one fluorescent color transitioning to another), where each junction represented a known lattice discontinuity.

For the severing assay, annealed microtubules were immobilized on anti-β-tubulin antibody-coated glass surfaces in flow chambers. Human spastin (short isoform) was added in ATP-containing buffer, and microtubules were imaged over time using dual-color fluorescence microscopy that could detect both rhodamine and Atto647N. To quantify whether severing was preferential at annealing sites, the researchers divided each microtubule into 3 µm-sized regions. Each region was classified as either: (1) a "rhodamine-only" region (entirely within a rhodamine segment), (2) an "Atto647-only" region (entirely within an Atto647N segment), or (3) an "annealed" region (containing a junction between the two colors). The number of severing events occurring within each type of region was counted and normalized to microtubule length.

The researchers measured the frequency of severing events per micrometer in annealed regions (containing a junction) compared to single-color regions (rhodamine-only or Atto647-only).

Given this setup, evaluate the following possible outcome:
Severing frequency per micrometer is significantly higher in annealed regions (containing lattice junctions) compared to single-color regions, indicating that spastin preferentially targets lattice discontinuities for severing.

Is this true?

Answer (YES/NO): NO